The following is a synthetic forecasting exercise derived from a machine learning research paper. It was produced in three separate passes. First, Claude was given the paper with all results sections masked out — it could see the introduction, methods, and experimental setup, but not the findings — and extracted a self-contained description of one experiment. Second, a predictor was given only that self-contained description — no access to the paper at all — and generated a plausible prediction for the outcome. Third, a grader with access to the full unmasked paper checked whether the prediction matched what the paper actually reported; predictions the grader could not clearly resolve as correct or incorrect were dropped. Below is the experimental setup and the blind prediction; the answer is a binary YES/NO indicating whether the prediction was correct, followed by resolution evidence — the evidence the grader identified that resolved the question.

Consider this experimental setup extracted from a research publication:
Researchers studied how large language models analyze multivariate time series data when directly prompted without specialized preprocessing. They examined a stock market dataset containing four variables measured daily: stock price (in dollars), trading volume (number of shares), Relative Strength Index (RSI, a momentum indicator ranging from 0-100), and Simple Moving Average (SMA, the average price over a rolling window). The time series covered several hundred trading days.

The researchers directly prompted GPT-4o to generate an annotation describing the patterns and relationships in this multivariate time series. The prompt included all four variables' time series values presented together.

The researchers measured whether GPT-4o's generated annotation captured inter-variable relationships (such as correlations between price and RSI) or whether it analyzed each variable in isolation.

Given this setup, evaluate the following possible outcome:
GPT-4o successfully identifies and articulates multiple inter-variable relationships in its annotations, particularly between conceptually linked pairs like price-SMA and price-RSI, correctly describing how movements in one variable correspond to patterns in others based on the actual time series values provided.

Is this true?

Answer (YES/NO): NO